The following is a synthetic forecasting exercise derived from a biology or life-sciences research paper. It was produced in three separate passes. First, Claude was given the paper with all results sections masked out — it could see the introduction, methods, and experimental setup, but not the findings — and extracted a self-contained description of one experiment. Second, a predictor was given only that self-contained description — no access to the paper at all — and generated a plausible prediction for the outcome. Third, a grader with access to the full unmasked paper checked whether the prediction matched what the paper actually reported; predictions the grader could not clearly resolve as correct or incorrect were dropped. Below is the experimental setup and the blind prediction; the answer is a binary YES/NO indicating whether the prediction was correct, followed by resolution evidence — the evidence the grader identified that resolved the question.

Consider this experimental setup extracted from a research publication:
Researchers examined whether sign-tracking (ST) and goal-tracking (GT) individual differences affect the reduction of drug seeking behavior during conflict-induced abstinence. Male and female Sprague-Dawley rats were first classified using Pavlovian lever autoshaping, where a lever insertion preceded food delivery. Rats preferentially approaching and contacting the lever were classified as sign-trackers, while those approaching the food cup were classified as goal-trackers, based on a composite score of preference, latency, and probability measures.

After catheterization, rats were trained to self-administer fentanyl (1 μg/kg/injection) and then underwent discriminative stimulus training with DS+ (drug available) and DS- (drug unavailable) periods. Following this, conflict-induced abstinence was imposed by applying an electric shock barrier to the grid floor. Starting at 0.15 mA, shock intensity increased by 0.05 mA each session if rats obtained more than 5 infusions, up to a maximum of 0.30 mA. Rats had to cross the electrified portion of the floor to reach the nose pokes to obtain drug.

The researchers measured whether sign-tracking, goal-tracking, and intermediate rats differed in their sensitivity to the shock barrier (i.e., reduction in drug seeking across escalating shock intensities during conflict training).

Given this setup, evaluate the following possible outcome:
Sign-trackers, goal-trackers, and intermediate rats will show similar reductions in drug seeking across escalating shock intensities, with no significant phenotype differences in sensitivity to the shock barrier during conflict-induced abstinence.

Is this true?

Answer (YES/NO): YES